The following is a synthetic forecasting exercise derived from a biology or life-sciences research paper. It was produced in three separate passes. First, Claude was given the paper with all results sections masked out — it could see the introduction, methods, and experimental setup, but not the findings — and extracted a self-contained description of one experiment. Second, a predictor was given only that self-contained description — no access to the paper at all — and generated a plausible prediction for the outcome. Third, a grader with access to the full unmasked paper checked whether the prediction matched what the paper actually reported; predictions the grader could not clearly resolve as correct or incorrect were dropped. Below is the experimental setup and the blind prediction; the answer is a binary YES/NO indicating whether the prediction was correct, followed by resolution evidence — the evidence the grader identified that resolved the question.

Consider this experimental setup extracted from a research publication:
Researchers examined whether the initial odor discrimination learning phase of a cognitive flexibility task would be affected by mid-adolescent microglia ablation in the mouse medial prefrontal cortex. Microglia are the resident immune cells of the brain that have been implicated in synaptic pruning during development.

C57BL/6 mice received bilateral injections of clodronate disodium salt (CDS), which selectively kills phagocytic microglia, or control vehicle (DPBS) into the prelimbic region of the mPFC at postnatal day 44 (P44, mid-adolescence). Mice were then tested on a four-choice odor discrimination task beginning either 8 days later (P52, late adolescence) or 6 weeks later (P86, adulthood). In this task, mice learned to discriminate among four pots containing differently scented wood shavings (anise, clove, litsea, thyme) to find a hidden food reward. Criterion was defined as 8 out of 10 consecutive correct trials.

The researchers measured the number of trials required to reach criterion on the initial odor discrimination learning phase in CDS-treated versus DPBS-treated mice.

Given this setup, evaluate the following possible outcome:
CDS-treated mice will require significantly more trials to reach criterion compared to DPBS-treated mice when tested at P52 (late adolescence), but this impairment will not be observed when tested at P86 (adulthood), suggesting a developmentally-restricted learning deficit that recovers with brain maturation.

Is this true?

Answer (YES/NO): NO